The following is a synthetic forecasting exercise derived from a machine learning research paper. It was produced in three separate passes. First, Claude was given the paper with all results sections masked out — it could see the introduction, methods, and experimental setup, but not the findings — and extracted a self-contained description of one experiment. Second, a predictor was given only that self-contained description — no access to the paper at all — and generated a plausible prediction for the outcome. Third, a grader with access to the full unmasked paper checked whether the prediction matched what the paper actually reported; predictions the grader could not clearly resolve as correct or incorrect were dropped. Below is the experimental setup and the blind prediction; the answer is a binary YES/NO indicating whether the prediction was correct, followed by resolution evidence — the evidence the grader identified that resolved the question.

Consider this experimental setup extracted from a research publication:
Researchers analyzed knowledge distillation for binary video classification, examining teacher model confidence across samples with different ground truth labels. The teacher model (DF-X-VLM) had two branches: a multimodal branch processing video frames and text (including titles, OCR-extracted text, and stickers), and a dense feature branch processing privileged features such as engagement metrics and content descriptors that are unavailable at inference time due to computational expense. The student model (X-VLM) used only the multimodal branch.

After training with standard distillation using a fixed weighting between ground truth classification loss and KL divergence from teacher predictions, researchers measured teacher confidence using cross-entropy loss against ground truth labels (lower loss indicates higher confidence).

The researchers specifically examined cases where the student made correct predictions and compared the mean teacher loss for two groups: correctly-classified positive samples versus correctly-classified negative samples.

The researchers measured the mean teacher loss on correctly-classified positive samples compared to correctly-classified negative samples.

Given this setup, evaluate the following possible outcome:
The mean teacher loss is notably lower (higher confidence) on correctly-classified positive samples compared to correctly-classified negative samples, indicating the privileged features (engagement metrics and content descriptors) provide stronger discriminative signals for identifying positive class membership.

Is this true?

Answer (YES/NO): NO